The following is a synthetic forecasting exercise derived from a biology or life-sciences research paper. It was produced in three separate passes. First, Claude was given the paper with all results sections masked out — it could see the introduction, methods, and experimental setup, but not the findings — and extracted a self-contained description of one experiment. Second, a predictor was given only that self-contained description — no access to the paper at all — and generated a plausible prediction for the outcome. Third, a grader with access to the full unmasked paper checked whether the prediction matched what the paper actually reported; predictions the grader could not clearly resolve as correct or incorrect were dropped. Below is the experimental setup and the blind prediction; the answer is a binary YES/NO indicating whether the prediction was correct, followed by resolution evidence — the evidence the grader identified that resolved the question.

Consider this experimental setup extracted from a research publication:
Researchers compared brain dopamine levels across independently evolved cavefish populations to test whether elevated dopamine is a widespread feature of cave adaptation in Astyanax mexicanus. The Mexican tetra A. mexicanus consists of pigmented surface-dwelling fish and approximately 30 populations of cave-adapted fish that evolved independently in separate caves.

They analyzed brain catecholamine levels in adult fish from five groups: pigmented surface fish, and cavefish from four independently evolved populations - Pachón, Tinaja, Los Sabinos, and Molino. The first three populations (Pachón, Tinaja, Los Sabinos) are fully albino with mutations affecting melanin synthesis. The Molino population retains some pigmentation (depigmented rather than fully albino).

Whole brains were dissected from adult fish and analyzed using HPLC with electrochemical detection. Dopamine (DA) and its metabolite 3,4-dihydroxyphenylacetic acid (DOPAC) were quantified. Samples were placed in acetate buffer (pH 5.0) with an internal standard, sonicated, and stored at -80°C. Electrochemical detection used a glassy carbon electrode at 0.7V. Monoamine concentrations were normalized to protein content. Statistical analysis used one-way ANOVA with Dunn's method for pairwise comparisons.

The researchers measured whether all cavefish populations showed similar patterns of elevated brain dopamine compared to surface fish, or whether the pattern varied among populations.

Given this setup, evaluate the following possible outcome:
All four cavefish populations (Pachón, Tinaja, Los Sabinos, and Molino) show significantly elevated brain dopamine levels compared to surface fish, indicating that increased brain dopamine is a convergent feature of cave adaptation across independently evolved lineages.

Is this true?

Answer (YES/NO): NO